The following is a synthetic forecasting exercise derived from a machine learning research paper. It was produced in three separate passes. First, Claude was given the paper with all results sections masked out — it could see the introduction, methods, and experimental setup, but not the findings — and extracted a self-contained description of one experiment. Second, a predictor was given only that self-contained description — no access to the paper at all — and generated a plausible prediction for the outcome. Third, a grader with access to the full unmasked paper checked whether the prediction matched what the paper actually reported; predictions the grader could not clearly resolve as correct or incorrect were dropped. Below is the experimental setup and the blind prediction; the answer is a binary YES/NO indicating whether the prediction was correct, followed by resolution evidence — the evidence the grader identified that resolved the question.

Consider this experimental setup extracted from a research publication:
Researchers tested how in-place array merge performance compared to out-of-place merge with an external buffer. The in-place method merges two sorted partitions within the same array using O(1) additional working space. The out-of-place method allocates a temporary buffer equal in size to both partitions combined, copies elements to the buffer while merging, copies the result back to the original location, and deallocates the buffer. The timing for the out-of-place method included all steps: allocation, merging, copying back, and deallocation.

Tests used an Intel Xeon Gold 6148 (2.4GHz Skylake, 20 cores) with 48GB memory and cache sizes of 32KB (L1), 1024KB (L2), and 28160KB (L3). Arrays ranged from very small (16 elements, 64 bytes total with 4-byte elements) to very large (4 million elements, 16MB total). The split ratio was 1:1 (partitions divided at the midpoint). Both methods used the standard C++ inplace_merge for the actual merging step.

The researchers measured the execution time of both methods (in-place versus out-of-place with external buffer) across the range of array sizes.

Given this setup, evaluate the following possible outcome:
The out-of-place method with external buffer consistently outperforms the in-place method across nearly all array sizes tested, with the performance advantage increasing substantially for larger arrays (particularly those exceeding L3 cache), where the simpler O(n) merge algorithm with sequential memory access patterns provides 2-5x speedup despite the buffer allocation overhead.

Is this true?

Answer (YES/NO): NO